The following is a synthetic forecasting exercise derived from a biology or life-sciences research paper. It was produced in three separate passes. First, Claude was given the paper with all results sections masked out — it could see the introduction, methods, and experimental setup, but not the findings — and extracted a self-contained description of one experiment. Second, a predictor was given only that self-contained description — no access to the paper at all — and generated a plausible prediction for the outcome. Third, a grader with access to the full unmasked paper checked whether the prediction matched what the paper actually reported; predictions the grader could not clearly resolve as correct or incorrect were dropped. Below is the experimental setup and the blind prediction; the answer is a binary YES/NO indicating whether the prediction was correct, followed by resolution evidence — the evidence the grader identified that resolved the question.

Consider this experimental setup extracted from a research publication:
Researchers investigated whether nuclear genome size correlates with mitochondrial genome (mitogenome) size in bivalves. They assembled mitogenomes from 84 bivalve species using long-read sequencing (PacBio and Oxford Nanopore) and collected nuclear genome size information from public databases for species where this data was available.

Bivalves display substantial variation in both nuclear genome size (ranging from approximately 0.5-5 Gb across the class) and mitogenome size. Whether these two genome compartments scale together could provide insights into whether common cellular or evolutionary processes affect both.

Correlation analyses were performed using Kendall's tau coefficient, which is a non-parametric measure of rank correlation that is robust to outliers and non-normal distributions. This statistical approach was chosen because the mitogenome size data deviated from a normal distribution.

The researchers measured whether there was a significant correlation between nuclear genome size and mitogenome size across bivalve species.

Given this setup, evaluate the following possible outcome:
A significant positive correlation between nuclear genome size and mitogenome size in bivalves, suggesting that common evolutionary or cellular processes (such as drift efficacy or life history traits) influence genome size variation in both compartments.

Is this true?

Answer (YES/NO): NO